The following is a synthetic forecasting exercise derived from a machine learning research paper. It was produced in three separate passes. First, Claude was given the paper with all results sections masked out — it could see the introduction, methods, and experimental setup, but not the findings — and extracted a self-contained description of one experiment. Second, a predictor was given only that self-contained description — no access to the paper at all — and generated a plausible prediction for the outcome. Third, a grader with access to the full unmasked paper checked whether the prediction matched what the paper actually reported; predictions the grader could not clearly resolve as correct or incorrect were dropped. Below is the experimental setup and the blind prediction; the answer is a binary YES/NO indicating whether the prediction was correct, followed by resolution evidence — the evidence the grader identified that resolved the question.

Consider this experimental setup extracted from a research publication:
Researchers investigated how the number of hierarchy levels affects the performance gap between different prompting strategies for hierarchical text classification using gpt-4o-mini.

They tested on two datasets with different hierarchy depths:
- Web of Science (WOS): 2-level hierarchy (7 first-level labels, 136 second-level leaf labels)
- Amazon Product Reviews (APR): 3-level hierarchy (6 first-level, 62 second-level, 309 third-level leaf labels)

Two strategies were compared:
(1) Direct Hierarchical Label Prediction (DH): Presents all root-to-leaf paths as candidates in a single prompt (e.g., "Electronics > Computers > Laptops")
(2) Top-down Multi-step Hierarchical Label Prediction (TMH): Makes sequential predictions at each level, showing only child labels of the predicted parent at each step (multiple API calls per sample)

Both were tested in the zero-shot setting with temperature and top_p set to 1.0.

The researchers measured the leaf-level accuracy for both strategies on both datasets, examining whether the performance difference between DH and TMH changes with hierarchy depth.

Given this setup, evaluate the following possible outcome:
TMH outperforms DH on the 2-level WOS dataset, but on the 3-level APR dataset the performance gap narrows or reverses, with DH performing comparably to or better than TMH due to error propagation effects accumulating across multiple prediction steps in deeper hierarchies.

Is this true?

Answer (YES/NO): YES